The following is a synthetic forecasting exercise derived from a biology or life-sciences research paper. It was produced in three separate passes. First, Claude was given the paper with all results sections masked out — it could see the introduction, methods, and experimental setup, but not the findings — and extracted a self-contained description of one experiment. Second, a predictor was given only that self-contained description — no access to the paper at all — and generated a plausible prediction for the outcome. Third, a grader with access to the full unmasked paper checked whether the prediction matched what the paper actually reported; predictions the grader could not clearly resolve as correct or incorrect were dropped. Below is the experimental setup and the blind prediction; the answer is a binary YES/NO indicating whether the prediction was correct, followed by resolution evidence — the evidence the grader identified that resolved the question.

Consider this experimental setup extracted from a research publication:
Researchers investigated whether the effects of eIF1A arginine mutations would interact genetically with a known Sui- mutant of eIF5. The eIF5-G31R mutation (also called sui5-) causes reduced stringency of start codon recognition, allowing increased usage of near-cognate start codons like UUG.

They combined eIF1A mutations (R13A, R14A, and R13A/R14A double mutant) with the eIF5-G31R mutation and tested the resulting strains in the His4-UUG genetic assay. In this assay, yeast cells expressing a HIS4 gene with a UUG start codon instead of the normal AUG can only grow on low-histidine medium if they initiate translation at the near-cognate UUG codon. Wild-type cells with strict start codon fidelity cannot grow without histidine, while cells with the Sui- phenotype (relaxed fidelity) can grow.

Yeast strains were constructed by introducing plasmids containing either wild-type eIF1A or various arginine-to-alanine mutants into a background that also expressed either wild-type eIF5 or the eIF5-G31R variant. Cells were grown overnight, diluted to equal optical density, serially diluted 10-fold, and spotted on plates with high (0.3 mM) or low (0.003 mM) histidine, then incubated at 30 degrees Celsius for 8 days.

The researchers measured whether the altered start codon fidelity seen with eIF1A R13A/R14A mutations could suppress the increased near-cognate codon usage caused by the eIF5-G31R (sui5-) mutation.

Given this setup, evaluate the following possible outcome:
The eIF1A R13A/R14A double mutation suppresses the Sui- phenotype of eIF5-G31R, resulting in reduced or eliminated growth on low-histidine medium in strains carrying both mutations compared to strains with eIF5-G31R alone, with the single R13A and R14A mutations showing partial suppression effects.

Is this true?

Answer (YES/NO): NO